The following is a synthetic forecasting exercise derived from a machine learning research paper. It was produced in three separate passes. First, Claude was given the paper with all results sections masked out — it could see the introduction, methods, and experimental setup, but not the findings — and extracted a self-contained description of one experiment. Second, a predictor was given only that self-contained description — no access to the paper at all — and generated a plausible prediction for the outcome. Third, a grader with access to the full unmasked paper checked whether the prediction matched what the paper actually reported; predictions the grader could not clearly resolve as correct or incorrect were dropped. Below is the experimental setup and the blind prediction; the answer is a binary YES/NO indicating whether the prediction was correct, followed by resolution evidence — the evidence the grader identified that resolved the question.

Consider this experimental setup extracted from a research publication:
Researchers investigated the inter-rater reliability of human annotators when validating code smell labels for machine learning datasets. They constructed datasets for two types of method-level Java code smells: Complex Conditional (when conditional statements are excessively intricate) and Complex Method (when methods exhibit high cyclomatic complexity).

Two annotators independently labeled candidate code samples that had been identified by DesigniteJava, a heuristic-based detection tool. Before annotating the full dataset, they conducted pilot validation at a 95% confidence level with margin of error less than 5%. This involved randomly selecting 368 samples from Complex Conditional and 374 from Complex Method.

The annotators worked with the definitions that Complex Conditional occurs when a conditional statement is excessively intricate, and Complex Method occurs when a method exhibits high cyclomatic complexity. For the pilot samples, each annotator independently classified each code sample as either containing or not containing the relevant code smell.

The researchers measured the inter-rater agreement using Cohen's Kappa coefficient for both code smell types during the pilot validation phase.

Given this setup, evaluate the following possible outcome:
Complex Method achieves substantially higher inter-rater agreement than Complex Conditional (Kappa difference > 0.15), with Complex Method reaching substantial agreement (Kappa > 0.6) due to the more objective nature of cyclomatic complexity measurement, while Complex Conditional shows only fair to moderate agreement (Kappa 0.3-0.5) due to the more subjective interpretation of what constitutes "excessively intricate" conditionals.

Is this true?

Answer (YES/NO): NO